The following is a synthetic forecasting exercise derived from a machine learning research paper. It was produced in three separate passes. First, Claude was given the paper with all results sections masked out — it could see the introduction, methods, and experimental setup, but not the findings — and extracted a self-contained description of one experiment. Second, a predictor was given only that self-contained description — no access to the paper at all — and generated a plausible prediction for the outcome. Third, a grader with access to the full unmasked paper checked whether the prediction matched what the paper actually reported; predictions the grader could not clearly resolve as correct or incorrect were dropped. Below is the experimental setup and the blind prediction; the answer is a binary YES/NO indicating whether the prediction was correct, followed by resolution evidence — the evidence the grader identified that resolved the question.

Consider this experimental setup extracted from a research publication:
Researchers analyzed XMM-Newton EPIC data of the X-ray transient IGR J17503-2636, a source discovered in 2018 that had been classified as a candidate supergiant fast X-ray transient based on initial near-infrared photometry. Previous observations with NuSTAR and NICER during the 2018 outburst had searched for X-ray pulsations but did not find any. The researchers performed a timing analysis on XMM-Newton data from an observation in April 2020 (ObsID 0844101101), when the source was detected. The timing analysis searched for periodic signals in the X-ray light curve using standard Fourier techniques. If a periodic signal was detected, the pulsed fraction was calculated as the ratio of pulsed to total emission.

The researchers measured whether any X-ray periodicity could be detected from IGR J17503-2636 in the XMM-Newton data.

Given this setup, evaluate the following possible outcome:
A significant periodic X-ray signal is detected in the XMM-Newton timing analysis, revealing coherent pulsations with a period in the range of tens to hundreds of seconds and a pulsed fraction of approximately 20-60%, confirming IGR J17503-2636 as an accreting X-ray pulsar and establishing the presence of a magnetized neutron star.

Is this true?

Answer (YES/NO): NO